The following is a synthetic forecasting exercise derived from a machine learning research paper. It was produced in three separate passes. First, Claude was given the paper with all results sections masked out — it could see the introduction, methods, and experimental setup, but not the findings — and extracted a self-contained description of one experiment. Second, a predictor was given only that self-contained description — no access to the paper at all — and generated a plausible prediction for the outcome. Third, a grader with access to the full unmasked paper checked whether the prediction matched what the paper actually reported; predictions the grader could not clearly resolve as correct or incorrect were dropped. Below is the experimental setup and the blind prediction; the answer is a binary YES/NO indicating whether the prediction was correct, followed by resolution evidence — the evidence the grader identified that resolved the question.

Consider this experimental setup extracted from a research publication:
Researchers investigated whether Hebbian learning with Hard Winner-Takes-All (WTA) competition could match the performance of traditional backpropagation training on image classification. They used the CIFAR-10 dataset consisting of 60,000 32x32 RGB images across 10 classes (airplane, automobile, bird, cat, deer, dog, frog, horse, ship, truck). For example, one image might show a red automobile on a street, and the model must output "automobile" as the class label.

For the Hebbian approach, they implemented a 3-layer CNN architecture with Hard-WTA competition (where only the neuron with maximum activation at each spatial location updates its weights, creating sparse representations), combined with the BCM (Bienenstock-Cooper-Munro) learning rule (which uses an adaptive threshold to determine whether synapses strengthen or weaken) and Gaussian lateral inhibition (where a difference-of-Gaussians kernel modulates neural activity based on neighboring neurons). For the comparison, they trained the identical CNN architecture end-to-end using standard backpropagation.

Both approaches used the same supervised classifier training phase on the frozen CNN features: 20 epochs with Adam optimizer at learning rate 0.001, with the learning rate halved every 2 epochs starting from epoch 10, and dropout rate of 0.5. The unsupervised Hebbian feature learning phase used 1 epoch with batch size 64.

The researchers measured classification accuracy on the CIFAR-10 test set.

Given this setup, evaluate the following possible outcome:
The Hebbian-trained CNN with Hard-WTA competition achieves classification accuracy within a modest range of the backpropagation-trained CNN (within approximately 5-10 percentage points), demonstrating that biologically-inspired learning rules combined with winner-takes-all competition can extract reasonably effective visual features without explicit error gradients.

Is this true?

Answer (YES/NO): NO